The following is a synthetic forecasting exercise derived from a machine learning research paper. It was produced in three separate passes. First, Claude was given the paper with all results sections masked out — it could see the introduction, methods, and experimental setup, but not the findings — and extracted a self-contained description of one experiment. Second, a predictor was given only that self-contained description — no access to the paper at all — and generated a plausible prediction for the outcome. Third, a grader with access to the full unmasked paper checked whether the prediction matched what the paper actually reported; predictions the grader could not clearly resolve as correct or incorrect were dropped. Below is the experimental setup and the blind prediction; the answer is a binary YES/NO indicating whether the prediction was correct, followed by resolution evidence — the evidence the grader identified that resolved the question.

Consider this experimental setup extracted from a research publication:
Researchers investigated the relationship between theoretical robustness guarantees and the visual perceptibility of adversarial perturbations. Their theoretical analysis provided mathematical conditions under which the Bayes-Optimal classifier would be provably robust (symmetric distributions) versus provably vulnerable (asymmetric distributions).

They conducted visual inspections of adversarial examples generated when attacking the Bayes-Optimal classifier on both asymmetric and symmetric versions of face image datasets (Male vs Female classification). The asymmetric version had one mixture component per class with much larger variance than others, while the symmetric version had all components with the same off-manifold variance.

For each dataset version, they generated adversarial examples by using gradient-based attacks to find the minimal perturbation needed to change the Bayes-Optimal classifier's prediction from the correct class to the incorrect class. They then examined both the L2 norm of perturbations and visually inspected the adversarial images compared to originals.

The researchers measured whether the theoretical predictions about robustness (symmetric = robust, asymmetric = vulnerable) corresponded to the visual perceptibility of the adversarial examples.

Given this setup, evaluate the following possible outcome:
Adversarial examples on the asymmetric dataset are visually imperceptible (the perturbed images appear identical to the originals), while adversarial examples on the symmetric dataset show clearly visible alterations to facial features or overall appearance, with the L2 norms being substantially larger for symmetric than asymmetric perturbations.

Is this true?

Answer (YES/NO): YES